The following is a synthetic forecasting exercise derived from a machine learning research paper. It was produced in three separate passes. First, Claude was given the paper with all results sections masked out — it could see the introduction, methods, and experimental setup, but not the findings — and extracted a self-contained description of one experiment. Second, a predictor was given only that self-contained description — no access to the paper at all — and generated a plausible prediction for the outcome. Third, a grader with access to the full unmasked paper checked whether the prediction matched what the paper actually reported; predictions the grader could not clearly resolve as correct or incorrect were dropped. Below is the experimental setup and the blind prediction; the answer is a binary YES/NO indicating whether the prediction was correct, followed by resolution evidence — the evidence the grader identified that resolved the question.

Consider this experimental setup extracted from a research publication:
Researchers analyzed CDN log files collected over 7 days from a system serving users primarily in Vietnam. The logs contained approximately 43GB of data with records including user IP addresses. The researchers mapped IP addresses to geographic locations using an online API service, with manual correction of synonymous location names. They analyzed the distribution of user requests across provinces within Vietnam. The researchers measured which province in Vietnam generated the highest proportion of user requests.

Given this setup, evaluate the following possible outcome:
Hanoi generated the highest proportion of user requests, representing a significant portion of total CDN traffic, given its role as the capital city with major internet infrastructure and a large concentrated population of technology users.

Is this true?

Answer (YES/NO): YES